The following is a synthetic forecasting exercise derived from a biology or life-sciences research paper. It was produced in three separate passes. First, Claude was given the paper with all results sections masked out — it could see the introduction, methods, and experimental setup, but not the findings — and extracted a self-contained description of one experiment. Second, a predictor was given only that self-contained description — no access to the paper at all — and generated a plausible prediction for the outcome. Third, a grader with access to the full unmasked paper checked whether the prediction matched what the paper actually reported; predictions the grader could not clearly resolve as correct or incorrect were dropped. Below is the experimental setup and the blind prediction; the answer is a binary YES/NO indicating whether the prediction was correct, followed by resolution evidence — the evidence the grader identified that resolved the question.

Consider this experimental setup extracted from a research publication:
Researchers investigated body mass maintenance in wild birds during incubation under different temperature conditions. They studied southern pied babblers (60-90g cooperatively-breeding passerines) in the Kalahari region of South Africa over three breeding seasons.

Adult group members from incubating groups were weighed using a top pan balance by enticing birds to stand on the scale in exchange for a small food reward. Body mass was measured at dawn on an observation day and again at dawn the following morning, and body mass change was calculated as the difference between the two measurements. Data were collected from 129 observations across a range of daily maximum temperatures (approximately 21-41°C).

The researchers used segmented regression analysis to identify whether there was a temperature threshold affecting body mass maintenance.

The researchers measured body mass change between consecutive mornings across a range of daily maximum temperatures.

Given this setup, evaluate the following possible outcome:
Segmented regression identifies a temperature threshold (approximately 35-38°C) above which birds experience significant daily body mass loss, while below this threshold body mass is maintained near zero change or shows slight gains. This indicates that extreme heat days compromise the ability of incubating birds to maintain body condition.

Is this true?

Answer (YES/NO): YES